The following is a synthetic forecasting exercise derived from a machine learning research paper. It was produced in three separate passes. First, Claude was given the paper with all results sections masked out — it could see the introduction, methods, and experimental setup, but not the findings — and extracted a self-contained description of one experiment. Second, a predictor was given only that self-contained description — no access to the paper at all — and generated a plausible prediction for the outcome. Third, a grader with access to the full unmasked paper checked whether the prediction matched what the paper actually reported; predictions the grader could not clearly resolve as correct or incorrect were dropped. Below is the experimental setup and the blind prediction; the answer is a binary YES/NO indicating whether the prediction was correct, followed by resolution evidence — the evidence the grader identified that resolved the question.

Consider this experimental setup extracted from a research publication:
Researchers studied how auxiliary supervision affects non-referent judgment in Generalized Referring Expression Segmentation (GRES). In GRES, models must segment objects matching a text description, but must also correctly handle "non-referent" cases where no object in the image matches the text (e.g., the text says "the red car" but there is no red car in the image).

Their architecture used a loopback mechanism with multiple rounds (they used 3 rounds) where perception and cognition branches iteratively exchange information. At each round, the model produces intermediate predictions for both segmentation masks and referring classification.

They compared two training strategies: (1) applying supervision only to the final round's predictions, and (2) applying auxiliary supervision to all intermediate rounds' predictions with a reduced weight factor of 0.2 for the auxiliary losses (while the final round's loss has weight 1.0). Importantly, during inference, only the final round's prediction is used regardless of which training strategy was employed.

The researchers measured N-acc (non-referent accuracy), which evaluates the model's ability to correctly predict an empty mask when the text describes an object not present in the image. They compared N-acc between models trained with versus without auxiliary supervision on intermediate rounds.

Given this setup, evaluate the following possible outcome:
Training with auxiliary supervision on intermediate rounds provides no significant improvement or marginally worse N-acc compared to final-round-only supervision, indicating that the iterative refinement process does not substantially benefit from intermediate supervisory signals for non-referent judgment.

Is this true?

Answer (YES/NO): NO